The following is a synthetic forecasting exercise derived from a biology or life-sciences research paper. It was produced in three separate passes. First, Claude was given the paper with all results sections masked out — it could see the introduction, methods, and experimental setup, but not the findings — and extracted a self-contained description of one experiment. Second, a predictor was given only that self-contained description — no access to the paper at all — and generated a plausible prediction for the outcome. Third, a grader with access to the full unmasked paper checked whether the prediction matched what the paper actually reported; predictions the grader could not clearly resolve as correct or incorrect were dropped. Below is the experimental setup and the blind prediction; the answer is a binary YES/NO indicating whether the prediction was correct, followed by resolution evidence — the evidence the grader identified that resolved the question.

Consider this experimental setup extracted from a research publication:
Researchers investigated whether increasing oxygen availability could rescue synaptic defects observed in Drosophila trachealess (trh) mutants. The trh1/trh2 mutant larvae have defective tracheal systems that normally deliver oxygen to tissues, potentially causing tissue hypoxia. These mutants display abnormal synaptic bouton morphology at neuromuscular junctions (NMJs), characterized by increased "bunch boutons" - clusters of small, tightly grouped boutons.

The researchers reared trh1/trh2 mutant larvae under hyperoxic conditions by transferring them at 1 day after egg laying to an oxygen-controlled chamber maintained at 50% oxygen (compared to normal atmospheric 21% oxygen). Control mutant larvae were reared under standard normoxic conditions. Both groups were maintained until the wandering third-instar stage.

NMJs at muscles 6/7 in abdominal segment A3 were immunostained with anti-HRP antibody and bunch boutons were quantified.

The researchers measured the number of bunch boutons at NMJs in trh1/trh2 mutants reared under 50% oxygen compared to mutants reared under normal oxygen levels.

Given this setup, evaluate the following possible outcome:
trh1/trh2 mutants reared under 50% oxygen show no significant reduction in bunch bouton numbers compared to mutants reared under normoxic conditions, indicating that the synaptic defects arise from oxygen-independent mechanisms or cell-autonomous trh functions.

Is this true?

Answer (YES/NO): NO